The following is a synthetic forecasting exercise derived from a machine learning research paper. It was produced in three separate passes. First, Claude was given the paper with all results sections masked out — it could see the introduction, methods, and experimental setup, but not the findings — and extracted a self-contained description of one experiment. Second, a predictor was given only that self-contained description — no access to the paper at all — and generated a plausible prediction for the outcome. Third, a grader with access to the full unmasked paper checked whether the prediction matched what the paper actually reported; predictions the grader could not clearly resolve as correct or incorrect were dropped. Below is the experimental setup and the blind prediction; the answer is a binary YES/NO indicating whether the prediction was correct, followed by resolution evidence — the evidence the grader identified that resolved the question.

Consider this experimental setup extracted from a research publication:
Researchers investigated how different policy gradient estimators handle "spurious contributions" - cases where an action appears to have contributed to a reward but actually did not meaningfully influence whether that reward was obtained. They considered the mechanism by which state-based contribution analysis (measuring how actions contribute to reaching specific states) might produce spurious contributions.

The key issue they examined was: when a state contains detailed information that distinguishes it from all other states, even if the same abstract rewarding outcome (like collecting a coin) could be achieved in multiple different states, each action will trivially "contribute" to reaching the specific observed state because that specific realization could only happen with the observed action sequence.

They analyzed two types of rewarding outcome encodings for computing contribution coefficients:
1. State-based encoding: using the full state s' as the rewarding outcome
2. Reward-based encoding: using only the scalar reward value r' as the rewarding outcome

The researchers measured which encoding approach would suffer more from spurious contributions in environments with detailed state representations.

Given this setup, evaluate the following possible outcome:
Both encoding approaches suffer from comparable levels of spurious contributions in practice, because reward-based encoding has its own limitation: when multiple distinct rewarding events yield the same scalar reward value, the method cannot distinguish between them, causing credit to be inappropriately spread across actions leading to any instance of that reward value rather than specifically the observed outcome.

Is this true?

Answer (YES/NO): NO